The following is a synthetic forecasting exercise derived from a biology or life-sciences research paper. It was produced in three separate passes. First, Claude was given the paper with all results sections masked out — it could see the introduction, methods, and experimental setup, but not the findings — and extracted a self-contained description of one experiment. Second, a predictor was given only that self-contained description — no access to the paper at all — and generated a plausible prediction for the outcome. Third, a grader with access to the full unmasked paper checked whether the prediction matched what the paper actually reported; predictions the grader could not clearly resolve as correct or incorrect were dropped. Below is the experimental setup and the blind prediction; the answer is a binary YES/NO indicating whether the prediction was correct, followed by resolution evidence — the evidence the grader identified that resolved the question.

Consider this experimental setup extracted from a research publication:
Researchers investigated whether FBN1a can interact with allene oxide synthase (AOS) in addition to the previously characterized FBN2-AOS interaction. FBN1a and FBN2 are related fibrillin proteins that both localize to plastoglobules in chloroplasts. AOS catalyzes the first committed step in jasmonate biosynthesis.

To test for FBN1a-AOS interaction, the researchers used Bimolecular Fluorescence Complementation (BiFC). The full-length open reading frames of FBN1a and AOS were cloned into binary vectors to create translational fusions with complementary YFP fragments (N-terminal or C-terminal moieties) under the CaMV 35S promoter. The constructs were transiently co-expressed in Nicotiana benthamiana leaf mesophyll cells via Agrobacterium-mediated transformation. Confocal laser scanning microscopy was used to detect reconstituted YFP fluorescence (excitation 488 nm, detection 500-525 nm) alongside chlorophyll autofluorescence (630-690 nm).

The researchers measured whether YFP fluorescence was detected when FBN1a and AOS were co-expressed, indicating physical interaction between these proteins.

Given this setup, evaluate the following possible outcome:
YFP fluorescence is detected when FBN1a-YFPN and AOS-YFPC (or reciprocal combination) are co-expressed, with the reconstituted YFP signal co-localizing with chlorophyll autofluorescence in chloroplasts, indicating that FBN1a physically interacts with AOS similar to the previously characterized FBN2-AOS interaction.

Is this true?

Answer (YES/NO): YES